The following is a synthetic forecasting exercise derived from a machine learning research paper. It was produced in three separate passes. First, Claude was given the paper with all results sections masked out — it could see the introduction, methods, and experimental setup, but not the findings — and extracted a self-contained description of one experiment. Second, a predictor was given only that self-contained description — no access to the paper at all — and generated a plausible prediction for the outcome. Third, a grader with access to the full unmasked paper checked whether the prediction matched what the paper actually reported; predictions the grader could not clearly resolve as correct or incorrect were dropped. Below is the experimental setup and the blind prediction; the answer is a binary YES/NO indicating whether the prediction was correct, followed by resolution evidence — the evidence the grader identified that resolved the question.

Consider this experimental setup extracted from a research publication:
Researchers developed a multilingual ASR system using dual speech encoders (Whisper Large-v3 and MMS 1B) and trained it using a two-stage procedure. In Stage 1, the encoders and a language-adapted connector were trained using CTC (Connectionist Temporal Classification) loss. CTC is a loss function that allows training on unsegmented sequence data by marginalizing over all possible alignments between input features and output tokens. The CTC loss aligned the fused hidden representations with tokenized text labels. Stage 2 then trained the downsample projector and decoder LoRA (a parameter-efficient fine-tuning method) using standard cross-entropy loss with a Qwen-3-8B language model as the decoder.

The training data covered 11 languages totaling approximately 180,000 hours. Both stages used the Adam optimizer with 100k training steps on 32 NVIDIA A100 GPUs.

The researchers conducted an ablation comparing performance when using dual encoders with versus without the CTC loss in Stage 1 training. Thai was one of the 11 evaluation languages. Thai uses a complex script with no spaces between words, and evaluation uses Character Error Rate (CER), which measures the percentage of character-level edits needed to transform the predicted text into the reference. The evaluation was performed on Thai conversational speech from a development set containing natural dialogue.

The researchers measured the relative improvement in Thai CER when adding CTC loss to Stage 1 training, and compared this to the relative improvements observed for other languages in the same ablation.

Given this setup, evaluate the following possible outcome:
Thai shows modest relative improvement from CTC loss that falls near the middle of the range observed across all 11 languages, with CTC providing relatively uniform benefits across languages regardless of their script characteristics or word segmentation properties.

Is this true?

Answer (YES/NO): NO